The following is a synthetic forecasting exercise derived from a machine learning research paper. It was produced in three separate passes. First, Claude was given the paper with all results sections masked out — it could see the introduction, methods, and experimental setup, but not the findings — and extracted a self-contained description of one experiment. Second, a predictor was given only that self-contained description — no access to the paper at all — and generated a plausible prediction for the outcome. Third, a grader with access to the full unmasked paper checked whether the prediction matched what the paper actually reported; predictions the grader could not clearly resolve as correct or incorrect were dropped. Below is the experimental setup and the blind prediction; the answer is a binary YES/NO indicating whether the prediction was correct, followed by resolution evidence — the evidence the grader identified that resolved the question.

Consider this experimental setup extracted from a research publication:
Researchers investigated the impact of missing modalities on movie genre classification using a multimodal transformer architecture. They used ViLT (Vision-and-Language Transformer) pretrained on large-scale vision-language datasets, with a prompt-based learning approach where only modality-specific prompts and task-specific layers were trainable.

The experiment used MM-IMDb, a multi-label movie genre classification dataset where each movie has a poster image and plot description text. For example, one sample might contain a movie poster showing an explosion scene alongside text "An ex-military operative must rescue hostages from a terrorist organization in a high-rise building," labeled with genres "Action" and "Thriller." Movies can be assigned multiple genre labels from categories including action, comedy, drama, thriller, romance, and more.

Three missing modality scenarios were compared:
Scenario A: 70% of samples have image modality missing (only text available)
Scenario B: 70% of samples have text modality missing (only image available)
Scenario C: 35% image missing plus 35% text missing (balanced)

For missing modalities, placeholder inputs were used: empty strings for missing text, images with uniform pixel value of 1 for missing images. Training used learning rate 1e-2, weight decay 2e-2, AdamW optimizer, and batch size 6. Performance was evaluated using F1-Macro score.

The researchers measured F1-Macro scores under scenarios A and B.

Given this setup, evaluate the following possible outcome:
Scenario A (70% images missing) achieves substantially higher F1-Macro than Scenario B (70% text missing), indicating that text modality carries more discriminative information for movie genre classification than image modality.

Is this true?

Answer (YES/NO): YES